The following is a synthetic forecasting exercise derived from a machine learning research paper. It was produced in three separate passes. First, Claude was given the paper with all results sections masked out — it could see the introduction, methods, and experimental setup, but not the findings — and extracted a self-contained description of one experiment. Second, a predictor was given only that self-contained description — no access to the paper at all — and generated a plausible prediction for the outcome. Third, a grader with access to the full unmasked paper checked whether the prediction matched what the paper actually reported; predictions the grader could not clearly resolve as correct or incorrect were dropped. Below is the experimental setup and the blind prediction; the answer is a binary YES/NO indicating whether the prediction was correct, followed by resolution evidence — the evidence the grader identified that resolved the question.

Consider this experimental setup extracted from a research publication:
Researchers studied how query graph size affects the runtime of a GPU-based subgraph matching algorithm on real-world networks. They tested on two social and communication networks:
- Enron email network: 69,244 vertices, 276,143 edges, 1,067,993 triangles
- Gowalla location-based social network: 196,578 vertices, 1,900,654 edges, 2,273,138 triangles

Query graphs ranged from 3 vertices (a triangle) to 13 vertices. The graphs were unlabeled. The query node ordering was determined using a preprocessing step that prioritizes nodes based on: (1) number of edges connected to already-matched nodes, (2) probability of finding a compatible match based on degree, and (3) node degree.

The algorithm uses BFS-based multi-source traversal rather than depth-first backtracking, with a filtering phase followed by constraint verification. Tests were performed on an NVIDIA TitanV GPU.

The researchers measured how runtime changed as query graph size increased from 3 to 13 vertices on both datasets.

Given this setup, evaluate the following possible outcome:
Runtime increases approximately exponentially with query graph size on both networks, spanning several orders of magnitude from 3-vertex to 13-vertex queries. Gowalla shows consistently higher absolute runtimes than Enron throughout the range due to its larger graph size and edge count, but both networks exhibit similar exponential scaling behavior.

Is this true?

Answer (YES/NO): NO